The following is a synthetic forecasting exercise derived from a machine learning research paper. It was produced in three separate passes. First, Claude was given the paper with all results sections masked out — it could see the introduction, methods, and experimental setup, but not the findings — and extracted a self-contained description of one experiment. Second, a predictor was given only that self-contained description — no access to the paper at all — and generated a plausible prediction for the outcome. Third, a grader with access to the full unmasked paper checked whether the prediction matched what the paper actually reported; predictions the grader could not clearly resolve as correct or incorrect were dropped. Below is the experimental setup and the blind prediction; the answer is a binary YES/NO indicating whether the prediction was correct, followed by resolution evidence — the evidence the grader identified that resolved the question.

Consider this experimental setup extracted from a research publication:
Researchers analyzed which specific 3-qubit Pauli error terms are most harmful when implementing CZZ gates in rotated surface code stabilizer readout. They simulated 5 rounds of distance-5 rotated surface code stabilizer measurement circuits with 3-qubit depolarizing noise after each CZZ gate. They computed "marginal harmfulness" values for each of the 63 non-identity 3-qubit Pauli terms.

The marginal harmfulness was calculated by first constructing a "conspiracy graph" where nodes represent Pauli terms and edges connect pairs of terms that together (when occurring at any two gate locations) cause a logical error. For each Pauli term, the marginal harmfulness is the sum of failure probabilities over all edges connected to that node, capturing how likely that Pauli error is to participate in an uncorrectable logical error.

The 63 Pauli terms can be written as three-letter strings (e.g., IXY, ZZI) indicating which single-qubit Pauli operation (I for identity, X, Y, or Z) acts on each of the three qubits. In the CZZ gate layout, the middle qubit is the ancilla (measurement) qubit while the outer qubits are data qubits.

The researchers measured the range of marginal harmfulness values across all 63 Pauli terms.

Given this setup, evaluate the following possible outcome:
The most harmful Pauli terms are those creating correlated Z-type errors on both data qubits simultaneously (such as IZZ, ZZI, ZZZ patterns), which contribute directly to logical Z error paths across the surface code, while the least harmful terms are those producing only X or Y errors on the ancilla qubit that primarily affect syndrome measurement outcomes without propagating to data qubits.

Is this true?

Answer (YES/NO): NO